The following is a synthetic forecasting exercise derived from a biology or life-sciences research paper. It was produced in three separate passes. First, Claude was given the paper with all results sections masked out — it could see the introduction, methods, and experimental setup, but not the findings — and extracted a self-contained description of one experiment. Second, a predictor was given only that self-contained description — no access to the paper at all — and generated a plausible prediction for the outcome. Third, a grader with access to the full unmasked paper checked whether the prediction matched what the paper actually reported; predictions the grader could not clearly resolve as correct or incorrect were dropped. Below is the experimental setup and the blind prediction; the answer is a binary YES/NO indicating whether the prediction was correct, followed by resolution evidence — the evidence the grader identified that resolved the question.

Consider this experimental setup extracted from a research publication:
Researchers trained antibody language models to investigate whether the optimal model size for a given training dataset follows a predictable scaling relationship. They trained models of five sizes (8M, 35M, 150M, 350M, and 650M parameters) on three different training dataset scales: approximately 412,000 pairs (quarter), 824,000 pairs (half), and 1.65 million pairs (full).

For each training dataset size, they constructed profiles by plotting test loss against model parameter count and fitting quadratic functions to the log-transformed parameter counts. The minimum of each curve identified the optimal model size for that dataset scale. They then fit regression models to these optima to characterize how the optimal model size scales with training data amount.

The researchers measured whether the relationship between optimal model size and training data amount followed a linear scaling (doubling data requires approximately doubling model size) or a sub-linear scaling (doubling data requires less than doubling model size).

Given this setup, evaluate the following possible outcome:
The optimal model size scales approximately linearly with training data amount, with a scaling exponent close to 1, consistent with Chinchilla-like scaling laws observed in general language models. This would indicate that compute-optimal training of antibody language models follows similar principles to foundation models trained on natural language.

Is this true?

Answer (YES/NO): NO